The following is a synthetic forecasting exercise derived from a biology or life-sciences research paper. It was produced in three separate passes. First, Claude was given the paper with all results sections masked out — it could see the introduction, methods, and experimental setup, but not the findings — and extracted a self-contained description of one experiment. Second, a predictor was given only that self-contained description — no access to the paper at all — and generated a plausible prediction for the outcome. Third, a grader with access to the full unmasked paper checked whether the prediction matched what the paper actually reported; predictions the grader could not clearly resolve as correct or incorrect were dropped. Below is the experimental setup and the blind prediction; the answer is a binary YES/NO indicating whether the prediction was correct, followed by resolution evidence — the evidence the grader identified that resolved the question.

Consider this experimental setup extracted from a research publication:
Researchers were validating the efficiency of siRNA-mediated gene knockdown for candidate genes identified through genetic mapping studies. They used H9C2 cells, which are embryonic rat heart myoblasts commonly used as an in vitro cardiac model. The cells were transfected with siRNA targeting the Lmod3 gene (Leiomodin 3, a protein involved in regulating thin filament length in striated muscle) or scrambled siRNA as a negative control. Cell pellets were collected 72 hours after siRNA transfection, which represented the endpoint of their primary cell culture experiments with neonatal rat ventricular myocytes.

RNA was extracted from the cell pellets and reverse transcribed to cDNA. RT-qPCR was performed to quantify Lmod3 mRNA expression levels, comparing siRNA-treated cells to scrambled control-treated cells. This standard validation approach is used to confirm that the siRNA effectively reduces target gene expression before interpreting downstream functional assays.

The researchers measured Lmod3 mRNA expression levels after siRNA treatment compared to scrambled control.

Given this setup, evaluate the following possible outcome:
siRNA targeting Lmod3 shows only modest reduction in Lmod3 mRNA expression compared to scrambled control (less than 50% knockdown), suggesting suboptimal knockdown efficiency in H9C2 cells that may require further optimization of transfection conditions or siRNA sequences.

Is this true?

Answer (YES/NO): NO